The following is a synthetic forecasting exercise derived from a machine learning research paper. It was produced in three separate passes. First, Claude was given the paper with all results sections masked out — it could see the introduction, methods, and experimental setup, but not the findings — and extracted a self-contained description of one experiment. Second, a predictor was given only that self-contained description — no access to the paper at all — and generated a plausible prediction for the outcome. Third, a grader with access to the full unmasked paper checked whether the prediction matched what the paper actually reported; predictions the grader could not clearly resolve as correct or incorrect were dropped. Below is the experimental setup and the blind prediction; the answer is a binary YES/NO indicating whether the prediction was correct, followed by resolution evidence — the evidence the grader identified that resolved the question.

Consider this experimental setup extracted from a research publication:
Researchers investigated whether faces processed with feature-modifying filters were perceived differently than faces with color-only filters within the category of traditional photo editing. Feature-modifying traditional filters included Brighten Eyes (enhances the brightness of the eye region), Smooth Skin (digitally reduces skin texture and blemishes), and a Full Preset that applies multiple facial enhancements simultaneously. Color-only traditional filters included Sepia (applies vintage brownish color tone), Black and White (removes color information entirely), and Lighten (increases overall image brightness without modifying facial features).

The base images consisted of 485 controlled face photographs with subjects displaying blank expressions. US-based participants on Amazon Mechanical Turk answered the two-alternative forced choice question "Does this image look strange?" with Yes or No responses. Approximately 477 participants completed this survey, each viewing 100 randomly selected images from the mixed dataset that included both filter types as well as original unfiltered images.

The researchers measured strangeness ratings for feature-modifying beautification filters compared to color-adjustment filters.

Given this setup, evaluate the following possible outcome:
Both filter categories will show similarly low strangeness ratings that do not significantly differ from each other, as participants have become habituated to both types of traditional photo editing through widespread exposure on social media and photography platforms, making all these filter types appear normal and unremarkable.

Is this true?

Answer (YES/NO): YES